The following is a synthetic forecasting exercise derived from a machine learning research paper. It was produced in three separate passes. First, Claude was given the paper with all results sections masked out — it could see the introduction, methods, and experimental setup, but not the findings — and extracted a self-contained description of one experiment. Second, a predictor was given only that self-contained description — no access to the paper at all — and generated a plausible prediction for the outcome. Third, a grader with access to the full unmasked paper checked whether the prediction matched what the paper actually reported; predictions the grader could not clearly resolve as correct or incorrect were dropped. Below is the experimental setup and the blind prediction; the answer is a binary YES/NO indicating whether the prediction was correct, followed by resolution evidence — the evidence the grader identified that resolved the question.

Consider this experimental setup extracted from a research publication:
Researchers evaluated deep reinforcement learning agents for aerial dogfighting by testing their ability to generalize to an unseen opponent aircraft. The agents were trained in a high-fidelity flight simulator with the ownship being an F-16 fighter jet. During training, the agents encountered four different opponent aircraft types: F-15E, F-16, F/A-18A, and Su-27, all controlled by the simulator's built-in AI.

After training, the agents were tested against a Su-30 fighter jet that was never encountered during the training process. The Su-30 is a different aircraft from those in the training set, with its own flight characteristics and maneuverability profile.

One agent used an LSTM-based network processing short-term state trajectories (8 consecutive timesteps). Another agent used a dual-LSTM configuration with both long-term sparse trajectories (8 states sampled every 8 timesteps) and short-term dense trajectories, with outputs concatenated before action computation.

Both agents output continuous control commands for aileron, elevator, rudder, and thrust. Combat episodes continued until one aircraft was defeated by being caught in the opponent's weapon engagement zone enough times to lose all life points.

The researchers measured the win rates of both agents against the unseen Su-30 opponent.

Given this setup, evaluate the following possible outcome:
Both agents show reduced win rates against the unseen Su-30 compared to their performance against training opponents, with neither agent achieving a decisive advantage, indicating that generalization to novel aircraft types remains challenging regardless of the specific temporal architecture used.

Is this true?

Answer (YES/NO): NO